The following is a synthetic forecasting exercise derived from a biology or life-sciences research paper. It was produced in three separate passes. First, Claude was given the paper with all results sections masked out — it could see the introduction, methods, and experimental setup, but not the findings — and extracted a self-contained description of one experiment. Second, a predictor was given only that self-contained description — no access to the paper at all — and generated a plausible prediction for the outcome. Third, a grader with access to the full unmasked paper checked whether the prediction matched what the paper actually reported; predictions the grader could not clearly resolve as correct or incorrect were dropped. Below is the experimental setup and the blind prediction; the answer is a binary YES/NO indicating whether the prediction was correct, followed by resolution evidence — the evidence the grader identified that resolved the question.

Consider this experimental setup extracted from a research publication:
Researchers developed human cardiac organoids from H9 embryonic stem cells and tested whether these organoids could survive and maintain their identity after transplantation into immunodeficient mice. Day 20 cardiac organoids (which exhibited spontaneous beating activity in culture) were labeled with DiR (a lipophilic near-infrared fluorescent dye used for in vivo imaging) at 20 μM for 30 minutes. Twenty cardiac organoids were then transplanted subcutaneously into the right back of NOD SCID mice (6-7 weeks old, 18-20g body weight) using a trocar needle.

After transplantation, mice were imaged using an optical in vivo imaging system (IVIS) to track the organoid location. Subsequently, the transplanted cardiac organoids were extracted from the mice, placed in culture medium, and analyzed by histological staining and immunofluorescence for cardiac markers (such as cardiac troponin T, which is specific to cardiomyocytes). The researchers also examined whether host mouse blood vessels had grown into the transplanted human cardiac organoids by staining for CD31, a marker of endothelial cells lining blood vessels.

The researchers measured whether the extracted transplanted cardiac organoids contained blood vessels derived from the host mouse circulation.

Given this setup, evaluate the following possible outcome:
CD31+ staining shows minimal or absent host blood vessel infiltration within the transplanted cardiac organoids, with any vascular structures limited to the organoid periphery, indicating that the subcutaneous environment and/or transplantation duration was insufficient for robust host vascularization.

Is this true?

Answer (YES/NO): NO